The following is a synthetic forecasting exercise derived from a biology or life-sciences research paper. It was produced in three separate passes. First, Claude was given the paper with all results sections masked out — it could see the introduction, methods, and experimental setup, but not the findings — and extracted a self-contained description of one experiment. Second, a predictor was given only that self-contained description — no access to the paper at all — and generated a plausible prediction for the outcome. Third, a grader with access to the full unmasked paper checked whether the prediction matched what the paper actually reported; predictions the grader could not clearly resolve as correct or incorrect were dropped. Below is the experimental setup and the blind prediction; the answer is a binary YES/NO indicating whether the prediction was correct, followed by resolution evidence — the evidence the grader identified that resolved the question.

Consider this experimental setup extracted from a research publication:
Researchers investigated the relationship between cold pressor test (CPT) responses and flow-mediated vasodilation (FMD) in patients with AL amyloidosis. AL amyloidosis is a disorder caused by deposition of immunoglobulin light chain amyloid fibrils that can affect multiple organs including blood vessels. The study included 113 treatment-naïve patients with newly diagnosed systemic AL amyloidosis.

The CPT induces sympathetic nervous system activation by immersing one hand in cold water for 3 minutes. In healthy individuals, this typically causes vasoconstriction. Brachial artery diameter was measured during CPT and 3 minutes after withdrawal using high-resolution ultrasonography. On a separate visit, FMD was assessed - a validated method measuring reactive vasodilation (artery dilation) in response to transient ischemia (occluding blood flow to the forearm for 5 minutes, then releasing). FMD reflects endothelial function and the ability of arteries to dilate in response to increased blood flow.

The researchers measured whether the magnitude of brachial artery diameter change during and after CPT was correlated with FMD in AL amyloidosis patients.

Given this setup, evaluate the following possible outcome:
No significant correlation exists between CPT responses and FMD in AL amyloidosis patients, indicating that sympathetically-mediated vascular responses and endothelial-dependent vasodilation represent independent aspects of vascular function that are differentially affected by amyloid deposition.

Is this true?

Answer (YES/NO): NO